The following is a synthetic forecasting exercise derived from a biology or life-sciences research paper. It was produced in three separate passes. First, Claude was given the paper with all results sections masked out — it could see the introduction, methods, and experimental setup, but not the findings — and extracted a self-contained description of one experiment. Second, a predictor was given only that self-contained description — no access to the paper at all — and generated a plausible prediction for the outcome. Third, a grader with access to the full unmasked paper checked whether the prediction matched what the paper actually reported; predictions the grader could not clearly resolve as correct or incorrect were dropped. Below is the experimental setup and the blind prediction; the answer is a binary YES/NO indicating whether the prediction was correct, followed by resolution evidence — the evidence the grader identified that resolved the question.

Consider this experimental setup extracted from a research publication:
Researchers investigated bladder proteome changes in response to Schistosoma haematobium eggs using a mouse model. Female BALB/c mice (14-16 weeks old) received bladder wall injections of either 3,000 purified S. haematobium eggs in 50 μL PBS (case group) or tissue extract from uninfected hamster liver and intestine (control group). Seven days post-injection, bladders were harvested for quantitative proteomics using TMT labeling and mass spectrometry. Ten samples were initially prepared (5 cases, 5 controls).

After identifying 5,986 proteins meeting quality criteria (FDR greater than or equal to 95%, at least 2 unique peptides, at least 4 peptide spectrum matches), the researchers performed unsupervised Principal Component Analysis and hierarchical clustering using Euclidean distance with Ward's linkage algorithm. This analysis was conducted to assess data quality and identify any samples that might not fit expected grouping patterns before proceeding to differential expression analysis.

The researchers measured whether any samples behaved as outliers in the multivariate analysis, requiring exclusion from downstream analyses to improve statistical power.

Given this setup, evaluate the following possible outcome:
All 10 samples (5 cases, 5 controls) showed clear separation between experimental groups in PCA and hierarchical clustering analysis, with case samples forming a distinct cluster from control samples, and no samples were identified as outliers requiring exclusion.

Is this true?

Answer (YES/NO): NO